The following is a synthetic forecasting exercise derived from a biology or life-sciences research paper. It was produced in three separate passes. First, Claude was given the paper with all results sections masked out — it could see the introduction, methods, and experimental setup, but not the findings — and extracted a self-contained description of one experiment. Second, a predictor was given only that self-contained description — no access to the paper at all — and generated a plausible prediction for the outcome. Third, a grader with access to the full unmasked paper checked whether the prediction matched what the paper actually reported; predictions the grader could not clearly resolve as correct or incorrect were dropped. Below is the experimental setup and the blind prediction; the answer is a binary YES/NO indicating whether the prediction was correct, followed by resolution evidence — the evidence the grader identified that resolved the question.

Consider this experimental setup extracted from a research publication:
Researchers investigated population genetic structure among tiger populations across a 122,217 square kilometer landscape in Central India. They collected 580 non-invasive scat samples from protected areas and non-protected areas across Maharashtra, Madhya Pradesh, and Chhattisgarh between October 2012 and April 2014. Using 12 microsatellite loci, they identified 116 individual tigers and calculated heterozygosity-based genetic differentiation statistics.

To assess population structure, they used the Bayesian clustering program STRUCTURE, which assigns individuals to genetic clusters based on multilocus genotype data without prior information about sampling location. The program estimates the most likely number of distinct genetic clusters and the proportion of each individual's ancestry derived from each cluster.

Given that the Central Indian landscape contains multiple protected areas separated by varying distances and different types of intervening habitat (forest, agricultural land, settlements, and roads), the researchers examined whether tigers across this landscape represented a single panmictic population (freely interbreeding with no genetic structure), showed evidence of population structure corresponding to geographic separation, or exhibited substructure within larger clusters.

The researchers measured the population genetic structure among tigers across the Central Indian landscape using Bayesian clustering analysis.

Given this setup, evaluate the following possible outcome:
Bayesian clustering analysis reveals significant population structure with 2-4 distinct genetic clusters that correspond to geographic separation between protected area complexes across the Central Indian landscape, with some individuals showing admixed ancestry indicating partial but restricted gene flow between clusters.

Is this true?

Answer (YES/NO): YES